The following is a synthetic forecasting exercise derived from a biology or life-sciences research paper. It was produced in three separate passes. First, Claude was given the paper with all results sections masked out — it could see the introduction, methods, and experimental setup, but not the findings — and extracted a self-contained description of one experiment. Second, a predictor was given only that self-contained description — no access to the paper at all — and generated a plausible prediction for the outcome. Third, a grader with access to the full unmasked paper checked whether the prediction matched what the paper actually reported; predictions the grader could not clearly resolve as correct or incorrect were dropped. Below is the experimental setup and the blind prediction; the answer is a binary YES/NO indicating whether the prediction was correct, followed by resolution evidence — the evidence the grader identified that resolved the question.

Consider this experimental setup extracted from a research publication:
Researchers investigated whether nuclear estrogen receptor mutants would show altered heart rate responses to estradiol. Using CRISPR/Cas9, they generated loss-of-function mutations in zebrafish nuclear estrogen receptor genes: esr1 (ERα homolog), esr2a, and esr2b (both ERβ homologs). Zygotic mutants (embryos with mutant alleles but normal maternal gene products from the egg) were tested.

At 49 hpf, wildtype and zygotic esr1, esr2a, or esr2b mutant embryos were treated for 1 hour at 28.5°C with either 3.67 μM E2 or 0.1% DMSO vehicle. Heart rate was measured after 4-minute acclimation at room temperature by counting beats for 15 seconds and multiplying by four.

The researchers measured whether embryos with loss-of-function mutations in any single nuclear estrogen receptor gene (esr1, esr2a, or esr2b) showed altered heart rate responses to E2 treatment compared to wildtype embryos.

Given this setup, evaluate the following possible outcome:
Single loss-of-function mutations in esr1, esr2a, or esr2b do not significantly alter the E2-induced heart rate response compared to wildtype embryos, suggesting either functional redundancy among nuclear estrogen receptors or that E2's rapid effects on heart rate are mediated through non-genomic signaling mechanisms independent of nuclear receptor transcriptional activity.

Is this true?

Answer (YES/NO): YES